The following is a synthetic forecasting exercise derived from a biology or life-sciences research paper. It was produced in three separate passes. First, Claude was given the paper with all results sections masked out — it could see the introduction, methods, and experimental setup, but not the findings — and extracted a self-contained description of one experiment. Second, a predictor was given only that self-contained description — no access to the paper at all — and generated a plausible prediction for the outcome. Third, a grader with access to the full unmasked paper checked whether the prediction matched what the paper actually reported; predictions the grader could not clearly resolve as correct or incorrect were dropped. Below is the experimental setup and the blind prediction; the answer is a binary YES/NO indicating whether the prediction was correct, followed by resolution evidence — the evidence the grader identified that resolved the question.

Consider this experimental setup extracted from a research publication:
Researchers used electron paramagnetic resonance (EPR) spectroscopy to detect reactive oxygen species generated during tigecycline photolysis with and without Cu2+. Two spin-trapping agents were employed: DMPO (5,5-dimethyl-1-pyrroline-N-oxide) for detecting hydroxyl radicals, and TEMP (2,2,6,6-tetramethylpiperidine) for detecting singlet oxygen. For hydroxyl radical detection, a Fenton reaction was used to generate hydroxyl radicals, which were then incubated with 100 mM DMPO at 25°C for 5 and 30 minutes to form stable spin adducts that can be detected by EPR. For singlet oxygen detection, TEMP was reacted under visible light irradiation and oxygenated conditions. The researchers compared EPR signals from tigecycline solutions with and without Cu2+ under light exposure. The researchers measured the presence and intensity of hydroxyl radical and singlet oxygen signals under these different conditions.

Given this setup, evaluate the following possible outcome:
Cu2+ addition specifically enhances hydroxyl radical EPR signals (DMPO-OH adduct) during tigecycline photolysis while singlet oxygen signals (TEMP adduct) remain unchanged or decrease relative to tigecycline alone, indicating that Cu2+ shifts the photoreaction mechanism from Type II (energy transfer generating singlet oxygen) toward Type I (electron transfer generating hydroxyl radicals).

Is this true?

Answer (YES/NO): NO